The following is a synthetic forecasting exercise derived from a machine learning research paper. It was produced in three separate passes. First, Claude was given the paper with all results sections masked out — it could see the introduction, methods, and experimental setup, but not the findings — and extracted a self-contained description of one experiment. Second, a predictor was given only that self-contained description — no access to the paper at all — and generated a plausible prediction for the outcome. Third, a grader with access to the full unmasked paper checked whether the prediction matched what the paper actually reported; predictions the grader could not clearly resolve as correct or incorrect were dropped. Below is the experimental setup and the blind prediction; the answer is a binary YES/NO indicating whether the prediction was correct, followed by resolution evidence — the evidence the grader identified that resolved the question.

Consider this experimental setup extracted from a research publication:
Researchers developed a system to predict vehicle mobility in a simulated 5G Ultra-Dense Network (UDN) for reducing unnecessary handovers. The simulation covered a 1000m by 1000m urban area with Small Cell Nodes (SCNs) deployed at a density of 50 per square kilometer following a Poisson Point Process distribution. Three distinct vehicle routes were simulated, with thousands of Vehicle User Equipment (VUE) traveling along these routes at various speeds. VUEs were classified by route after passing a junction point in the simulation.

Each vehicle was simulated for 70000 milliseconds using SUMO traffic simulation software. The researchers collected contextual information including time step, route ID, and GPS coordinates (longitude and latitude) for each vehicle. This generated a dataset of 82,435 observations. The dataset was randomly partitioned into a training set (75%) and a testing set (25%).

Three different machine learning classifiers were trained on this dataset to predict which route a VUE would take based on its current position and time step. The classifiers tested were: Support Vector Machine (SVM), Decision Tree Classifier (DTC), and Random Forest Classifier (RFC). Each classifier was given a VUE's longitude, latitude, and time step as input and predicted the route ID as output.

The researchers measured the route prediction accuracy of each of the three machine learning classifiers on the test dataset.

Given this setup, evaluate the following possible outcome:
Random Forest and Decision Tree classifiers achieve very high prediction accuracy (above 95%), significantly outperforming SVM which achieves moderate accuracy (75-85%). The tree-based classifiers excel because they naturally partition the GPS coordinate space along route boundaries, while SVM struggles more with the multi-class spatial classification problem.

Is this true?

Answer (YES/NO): NO